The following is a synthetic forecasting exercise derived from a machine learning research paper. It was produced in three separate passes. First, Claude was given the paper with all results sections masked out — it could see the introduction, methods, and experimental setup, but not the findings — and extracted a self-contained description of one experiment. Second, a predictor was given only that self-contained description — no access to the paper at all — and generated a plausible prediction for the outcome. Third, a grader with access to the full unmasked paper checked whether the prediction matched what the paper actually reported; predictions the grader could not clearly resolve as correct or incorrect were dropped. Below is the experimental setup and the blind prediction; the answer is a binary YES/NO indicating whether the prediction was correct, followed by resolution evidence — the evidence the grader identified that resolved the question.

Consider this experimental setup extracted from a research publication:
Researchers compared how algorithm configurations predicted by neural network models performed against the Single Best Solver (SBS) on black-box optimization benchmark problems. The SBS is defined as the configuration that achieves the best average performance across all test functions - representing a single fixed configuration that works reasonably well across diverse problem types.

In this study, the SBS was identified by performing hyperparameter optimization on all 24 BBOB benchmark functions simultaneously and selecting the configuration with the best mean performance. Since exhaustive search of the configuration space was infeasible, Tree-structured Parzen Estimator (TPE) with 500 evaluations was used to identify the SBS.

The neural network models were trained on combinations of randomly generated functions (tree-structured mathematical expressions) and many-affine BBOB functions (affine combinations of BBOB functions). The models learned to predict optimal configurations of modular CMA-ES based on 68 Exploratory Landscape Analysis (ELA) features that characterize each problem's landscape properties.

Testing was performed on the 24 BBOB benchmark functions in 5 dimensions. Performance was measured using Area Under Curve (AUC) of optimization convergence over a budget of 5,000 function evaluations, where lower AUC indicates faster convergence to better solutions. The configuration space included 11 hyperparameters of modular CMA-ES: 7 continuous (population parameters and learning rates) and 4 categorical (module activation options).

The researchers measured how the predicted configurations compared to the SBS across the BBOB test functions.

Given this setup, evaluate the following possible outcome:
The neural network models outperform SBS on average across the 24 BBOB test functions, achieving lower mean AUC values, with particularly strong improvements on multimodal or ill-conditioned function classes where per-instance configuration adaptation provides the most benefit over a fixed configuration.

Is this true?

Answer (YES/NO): NO